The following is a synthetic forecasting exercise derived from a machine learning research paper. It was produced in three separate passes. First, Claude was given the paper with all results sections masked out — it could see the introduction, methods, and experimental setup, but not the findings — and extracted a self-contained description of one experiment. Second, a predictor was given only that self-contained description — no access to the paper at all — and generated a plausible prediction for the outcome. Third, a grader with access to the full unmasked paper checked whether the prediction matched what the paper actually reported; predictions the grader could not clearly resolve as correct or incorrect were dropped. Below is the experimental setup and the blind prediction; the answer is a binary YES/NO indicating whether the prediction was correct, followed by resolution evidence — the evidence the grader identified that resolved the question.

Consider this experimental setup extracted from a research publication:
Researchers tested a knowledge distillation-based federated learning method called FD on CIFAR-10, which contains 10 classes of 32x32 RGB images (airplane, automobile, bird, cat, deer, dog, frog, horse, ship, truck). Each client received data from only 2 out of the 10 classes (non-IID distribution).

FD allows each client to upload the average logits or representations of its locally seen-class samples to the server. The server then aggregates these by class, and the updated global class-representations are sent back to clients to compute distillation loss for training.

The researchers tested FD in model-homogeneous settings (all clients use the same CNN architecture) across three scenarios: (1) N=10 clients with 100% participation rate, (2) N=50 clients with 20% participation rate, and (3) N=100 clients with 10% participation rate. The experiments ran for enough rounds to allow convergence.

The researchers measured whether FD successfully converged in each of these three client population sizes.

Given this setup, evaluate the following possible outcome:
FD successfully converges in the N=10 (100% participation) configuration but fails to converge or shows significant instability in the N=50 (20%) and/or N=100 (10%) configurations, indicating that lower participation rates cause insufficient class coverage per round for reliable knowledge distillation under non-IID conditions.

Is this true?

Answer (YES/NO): YES